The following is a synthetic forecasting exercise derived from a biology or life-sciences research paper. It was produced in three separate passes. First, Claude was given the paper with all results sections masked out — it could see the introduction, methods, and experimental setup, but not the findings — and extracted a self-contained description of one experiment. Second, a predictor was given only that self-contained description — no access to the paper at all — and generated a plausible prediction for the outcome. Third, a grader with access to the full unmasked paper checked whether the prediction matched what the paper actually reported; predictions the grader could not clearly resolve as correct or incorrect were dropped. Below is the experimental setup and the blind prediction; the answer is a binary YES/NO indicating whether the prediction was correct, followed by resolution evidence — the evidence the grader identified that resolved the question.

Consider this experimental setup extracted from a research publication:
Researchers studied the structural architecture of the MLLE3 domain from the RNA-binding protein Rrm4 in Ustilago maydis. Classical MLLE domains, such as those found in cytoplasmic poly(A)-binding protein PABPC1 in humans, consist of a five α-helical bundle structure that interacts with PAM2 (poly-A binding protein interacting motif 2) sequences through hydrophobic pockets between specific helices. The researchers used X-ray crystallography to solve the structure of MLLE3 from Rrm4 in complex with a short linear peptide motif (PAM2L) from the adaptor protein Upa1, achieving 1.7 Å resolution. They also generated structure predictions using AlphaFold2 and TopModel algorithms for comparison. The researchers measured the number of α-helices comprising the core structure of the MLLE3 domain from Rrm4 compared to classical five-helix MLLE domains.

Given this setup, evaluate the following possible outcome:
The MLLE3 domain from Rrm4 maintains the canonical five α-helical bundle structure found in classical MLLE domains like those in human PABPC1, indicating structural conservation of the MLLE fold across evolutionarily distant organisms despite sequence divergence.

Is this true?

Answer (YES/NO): NO